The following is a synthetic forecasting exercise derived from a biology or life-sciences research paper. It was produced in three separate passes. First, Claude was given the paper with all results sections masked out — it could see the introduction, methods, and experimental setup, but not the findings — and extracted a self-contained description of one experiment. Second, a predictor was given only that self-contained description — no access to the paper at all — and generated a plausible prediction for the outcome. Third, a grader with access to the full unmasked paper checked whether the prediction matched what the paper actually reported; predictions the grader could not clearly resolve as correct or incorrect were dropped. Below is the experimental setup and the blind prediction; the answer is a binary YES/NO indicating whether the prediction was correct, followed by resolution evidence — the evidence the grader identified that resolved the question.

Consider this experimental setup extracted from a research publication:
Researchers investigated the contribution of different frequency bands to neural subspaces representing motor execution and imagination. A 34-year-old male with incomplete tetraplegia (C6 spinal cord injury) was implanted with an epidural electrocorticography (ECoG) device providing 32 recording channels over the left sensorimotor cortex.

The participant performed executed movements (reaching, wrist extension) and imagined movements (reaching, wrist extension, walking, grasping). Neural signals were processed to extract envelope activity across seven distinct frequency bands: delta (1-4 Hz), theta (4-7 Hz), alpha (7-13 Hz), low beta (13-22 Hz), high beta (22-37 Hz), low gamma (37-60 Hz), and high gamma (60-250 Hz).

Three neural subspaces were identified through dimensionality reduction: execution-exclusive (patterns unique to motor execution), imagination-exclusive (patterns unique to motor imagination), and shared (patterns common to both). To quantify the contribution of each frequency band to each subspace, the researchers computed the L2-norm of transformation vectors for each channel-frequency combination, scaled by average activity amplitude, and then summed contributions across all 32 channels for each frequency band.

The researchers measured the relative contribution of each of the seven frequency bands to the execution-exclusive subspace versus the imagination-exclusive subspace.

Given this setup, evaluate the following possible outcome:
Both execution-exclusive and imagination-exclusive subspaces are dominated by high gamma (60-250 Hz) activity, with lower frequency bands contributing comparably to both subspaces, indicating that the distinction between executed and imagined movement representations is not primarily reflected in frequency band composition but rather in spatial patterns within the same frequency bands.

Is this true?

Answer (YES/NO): NO